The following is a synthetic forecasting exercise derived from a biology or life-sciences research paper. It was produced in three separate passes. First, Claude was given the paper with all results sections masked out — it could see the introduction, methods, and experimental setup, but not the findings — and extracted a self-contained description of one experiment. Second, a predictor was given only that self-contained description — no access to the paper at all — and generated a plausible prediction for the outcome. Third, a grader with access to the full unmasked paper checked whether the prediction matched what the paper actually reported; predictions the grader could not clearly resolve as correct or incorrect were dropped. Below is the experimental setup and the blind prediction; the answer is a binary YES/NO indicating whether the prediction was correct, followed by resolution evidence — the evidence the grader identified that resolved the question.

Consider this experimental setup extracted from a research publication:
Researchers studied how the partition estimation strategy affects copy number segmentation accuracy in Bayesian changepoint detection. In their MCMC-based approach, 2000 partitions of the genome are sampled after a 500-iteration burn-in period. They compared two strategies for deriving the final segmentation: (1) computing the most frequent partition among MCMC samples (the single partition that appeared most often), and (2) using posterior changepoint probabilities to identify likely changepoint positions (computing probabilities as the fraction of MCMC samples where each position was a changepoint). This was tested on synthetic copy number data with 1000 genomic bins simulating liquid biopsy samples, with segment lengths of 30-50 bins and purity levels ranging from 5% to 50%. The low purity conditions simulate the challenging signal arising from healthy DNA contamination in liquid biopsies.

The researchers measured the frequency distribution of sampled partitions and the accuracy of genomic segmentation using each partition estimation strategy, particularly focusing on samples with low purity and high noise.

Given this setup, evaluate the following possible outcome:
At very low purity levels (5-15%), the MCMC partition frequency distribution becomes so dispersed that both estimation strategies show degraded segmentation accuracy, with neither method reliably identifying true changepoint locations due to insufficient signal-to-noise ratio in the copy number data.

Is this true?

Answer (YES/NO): NO